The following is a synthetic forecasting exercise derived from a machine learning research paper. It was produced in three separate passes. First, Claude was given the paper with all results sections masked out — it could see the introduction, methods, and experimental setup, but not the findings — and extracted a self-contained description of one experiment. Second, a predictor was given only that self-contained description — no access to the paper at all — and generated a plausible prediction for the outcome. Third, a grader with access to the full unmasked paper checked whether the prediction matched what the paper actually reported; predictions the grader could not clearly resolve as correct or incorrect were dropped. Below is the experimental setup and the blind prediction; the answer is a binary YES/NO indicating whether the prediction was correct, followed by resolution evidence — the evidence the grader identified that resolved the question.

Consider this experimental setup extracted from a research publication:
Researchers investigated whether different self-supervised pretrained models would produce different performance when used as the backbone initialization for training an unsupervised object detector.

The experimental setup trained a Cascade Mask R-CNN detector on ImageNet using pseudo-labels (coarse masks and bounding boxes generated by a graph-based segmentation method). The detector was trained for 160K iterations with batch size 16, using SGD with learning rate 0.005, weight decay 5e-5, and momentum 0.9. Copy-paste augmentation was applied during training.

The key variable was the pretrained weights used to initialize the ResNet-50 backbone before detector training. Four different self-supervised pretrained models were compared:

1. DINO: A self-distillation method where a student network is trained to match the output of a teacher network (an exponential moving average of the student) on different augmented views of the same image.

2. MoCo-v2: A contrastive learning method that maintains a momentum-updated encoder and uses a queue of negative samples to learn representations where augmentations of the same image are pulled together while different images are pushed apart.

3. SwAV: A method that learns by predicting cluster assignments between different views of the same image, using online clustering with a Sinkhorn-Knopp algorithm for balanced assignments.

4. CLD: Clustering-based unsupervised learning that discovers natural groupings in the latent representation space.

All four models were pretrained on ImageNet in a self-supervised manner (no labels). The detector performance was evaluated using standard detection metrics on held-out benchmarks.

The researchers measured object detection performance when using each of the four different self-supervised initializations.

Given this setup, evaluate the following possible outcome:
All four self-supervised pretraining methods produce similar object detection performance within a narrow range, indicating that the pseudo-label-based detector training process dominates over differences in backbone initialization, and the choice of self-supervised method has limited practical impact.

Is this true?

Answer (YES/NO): YES